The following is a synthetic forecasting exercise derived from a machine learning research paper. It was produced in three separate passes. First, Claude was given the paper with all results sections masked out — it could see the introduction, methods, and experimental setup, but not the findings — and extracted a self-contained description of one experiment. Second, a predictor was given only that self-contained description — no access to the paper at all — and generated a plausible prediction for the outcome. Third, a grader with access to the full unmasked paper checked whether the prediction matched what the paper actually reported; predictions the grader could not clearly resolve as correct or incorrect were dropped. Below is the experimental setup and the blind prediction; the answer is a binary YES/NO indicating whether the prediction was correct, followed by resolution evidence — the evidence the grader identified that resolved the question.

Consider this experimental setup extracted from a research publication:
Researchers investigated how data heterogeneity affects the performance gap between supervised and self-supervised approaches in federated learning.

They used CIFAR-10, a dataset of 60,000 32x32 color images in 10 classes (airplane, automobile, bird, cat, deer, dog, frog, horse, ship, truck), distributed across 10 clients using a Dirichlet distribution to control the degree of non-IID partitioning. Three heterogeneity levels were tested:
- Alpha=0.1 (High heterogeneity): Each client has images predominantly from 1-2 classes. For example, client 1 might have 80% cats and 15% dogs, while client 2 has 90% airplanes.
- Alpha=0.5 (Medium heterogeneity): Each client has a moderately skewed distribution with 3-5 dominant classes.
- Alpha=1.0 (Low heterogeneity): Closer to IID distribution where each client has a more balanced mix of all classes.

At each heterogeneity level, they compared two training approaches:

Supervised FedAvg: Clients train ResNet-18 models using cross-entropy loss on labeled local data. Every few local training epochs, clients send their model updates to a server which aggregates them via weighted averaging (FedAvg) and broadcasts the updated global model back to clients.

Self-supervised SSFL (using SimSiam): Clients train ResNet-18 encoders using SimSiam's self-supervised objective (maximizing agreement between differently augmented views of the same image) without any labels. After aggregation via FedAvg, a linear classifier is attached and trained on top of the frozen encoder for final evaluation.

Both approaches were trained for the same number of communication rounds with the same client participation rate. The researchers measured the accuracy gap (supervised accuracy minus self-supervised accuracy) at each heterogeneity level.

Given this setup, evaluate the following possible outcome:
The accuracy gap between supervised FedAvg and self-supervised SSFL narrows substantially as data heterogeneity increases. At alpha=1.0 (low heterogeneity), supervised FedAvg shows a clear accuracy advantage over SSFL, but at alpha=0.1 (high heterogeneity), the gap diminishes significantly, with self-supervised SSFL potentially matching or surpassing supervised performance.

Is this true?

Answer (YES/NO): NO